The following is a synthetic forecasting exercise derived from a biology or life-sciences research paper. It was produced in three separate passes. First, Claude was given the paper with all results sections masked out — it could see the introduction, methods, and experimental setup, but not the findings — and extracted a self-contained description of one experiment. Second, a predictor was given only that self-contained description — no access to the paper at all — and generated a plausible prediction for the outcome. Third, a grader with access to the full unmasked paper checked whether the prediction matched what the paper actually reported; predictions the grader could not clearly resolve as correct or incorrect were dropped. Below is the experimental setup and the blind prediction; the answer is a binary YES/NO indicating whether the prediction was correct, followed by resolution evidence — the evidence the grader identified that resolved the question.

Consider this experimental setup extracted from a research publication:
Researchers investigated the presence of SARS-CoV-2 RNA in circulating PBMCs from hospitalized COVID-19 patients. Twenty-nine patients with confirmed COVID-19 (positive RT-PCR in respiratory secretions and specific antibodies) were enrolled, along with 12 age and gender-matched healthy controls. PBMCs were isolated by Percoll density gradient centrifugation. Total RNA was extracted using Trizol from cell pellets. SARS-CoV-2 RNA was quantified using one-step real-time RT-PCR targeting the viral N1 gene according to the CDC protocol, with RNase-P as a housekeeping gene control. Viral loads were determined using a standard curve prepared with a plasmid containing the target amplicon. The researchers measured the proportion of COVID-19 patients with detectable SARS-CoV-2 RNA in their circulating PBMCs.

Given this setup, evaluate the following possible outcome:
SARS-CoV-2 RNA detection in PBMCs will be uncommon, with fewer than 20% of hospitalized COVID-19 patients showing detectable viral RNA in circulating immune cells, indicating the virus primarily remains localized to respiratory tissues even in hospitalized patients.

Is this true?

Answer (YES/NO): NO